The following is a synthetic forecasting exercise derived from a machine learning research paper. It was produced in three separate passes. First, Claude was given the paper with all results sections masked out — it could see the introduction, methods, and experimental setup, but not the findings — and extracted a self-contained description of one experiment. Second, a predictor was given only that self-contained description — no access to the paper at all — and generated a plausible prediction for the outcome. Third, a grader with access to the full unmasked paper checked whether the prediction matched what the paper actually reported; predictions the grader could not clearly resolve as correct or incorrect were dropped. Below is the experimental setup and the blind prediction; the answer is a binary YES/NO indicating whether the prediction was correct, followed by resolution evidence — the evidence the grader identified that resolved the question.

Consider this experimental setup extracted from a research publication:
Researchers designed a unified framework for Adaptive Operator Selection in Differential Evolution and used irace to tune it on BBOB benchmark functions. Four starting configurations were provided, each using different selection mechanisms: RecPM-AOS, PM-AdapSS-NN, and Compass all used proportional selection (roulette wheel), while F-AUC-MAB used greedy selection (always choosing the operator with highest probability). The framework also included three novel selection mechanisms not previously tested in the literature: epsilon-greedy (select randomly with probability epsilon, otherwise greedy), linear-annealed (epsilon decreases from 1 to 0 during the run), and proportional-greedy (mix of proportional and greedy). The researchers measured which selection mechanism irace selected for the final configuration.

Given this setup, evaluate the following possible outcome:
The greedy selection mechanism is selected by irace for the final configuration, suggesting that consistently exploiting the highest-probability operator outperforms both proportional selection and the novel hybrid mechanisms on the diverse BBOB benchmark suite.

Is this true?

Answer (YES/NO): NO